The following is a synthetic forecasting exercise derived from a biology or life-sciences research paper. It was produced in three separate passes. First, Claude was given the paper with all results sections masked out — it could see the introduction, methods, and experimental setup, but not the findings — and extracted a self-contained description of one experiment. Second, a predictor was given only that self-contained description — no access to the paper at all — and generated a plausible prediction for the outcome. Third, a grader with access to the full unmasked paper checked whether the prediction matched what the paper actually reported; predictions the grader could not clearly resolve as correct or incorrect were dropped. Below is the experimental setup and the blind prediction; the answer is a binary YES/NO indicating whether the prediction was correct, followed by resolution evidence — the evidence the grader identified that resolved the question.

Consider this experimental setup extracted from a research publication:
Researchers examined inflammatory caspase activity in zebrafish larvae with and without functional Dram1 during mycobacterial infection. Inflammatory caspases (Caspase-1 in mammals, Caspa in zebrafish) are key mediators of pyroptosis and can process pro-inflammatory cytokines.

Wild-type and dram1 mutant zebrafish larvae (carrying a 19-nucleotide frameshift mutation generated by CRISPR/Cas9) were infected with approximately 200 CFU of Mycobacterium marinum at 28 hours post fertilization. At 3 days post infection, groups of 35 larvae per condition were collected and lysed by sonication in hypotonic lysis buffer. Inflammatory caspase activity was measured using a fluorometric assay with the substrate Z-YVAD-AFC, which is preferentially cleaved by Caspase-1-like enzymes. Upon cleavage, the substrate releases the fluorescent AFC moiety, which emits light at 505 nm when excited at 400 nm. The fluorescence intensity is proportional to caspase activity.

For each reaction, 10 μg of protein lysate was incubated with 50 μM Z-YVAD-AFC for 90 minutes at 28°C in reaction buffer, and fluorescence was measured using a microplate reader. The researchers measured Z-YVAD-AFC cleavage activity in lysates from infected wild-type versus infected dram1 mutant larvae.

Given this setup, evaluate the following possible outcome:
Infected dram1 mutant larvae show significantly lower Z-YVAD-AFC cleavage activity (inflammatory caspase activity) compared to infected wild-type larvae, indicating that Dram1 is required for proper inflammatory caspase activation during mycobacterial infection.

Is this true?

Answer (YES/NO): NO